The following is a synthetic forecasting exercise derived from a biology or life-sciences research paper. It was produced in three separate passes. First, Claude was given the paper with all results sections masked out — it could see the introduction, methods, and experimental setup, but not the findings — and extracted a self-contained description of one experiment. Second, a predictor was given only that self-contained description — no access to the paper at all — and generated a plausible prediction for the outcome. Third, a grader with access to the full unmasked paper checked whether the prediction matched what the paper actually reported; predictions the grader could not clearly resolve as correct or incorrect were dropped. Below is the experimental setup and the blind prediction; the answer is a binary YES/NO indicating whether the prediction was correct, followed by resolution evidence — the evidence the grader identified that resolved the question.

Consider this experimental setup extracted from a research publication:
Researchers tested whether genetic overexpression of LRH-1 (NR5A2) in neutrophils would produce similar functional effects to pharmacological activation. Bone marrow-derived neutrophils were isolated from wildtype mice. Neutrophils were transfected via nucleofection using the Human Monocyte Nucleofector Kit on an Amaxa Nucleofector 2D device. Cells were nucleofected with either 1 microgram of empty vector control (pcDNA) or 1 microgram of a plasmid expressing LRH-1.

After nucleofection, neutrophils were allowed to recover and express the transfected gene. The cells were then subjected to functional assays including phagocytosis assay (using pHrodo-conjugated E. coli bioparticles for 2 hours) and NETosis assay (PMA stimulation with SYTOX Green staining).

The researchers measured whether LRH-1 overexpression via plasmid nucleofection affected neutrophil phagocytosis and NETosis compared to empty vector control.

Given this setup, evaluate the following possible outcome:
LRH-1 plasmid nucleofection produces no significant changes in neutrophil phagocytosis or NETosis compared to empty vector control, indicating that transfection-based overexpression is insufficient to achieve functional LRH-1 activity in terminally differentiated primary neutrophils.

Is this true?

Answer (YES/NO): NO